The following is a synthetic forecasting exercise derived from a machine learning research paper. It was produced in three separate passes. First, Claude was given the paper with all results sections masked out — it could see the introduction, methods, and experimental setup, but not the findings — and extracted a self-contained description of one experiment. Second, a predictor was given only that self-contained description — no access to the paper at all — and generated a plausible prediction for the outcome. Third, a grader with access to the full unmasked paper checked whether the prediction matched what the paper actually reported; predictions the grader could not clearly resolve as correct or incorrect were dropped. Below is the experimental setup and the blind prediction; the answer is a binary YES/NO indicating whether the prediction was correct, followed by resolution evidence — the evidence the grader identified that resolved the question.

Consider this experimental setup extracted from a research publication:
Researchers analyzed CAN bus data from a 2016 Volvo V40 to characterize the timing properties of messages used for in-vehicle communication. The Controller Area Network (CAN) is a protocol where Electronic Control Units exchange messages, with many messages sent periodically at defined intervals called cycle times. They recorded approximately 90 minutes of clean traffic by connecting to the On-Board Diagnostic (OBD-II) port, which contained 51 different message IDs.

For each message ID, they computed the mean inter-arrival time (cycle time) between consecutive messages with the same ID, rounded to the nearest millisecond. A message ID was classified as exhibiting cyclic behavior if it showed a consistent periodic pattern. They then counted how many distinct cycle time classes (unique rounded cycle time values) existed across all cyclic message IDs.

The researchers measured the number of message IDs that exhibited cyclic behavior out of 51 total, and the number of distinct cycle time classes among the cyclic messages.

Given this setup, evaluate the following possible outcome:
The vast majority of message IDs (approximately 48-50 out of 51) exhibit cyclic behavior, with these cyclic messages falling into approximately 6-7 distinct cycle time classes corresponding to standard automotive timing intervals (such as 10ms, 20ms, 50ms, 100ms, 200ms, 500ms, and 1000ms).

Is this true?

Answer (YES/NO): NO